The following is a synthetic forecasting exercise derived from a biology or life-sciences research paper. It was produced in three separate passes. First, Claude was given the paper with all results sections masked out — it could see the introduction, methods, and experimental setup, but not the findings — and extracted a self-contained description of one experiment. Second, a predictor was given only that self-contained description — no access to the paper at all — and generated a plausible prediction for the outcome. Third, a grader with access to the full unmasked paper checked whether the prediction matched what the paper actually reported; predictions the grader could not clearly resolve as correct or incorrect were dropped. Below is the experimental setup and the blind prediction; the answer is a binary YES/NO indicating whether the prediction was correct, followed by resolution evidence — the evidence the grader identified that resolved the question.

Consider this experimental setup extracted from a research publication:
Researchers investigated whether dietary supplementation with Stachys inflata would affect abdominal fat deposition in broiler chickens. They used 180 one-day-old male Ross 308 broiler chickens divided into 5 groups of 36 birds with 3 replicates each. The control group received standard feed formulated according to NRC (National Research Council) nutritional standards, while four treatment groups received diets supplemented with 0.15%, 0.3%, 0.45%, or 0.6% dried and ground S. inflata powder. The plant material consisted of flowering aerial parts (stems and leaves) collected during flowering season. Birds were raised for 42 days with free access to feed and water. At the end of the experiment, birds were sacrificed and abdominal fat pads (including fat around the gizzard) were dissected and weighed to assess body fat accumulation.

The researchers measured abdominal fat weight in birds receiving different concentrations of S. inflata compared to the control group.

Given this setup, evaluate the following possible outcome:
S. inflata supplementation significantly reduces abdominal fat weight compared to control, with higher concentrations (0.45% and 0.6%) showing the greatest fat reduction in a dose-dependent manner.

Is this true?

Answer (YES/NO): NO